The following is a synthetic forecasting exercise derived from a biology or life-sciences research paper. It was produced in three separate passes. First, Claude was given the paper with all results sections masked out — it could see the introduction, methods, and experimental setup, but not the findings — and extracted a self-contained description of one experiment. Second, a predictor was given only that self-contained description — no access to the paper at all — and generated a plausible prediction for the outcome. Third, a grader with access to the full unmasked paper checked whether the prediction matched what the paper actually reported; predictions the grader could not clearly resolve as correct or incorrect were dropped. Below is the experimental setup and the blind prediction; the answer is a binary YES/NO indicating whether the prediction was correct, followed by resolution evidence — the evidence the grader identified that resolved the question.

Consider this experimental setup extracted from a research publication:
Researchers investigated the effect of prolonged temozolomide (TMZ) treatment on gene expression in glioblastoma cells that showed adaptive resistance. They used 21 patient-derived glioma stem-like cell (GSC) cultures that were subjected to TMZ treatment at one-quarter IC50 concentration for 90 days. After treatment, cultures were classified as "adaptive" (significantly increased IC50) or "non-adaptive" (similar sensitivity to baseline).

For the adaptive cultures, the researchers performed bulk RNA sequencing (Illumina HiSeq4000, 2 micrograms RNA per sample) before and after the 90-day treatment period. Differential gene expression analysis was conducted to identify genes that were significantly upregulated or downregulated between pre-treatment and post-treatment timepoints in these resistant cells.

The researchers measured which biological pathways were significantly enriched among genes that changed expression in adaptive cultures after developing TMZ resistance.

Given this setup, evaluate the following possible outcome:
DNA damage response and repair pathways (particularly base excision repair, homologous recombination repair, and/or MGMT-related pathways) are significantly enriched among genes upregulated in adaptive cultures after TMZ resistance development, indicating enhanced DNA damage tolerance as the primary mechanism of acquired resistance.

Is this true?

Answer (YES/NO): NO